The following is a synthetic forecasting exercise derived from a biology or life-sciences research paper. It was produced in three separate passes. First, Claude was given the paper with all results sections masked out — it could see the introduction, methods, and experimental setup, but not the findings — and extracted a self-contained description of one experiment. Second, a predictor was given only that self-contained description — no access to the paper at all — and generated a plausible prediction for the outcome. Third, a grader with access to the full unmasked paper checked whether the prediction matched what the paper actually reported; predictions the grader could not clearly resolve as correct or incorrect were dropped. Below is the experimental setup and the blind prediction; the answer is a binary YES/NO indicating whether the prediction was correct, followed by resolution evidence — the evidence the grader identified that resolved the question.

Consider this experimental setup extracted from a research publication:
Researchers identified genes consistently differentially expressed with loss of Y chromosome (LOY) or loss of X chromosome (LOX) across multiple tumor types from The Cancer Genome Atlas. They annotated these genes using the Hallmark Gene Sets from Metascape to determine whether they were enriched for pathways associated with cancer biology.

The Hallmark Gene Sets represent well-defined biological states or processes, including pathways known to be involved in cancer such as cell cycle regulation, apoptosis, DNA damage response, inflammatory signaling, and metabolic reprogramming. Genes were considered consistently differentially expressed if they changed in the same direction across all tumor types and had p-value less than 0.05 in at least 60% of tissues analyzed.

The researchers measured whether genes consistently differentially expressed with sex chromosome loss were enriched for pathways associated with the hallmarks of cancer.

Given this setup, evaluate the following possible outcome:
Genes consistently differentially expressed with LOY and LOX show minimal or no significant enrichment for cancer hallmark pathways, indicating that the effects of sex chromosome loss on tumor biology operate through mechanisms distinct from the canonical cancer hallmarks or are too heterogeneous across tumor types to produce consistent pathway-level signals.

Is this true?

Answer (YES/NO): NO